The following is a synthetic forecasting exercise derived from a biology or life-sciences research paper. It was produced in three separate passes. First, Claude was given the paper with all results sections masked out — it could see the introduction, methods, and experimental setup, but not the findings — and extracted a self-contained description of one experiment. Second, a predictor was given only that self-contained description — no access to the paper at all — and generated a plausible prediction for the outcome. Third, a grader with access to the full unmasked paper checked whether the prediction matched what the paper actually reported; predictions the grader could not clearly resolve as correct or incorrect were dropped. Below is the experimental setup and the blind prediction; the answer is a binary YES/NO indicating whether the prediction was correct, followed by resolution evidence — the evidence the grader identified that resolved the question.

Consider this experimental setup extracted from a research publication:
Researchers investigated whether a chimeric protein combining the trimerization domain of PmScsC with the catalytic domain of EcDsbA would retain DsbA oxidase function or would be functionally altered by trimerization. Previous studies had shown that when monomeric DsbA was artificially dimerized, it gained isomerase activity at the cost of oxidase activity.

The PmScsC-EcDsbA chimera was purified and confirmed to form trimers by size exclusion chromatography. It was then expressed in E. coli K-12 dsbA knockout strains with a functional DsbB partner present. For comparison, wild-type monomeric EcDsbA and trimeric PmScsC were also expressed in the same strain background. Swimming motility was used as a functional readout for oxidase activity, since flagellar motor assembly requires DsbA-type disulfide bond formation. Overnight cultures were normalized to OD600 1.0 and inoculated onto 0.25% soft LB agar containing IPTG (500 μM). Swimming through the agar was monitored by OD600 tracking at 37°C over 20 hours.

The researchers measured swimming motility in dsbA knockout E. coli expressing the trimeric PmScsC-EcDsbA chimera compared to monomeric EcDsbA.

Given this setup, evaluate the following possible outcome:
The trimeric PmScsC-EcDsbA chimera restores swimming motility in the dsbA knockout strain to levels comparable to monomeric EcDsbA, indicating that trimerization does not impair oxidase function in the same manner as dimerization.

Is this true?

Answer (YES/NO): YES